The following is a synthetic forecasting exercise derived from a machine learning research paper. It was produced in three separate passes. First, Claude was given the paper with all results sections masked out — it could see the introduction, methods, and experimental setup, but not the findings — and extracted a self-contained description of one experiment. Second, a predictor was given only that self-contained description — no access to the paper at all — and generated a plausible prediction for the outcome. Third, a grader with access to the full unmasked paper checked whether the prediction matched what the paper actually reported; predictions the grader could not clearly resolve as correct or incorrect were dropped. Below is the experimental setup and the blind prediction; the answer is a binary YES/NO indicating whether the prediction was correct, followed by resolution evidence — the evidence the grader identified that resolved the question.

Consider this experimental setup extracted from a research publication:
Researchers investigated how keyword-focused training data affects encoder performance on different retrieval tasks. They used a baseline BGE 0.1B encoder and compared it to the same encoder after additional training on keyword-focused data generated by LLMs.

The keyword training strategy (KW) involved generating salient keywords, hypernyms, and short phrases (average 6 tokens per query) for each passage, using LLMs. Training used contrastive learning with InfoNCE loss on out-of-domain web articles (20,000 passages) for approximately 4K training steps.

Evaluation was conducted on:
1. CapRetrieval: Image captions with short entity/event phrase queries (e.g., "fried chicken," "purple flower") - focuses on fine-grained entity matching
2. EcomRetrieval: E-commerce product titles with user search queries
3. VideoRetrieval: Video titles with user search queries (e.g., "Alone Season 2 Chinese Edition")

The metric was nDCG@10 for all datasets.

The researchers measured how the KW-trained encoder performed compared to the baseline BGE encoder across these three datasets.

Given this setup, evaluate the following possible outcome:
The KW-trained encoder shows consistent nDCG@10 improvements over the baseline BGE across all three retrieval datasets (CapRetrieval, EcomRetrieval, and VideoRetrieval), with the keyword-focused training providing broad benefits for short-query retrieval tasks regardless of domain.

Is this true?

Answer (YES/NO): NO